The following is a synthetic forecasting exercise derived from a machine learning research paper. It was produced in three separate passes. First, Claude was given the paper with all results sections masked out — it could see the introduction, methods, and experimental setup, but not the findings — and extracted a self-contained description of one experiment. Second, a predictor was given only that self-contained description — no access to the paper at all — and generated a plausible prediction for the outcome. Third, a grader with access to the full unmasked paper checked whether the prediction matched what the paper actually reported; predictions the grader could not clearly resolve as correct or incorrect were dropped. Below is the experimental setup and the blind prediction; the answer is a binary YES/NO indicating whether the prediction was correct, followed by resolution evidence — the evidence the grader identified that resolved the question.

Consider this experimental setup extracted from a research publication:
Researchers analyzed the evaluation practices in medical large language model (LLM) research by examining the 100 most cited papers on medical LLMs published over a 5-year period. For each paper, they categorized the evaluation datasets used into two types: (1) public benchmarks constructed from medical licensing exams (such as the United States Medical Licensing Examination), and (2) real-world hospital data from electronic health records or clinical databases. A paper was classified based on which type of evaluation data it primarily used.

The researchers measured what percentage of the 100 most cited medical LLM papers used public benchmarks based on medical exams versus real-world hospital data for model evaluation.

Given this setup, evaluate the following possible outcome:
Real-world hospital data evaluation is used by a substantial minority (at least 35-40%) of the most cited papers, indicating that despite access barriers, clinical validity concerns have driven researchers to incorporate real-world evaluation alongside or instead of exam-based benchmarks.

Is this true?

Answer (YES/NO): YES